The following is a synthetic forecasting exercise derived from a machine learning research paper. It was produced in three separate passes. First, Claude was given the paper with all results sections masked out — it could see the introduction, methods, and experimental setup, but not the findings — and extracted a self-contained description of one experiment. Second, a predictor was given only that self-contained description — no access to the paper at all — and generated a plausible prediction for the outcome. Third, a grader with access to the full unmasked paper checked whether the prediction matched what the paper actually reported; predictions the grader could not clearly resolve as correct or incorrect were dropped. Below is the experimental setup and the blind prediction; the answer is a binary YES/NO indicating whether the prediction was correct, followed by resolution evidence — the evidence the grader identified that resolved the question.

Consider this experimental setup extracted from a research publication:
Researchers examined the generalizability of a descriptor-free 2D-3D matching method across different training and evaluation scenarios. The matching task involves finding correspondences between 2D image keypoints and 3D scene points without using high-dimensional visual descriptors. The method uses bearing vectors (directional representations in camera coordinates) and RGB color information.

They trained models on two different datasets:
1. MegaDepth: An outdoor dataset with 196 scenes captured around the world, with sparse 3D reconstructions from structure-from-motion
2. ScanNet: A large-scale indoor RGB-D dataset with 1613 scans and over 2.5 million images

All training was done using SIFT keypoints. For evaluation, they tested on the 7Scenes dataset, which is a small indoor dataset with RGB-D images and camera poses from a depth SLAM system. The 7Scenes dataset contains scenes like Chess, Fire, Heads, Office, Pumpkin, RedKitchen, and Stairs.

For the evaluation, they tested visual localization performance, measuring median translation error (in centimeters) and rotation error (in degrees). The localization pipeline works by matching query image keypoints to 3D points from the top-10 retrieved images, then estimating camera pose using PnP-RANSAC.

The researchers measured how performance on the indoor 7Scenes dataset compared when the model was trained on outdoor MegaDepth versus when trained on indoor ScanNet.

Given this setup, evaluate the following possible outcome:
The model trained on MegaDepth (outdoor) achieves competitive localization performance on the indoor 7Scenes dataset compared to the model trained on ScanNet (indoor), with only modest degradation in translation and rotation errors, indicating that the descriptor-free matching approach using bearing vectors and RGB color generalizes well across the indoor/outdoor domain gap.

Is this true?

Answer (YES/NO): NO